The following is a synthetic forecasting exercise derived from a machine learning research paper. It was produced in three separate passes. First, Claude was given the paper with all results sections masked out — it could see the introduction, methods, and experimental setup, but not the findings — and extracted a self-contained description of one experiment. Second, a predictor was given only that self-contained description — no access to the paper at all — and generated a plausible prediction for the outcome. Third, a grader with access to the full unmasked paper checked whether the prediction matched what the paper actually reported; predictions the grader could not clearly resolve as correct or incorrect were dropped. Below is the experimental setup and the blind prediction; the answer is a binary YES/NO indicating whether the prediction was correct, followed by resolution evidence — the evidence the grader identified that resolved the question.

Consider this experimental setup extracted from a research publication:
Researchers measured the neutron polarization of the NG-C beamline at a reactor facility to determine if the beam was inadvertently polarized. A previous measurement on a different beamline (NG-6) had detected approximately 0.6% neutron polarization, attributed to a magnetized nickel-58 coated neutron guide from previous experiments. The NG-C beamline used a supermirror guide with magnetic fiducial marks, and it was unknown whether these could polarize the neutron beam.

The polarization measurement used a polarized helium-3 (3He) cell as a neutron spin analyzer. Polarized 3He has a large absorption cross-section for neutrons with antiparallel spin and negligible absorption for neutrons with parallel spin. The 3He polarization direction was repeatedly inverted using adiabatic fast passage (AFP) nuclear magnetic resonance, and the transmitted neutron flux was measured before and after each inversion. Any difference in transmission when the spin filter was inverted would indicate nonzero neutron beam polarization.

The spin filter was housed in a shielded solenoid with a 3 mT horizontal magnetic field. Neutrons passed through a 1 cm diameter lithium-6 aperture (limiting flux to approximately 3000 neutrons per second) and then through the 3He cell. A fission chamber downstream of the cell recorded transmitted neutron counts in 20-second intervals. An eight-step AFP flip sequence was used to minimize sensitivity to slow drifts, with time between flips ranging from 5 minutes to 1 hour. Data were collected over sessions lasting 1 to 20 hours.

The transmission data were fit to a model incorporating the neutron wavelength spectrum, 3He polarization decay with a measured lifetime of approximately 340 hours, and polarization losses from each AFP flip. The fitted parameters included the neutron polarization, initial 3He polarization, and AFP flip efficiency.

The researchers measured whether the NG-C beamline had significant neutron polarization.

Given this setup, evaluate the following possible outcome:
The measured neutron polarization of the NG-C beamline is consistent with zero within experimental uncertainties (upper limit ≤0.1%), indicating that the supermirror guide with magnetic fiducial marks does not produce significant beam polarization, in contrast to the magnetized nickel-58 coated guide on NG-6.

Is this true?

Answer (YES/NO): YES